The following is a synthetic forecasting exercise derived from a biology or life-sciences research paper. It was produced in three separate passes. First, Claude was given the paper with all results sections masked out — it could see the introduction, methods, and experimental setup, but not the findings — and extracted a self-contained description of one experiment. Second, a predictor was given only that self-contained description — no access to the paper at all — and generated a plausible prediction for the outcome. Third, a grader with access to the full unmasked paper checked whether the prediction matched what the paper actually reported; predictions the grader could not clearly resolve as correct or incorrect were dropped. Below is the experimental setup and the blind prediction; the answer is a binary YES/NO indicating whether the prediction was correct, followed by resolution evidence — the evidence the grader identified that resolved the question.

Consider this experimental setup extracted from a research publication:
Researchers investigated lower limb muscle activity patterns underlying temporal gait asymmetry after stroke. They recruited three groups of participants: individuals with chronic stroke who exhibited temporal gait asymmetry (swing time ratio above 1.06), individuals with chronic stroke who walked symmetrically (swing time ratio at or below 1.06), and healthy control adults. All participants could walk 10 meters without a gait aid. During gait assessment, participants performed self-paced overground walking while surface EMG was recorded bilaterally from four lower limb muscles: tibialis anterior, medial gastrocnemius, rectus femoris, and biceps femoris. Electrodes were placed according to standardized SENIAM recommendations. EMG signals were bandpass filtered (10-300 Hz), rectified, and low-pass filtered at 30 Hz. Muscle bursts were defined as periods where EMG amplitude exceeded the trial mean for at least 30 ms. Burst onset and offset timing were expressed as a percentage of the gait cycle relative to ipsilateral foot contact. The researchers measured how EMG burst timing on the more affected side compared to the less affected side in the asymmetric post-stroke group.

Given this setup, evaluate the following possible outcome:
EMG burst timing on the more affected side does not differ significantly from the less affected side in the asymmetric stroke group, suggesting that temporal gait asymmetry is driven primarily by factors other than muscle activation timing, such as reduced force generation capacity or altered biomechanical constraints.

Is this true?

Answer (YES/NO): NO